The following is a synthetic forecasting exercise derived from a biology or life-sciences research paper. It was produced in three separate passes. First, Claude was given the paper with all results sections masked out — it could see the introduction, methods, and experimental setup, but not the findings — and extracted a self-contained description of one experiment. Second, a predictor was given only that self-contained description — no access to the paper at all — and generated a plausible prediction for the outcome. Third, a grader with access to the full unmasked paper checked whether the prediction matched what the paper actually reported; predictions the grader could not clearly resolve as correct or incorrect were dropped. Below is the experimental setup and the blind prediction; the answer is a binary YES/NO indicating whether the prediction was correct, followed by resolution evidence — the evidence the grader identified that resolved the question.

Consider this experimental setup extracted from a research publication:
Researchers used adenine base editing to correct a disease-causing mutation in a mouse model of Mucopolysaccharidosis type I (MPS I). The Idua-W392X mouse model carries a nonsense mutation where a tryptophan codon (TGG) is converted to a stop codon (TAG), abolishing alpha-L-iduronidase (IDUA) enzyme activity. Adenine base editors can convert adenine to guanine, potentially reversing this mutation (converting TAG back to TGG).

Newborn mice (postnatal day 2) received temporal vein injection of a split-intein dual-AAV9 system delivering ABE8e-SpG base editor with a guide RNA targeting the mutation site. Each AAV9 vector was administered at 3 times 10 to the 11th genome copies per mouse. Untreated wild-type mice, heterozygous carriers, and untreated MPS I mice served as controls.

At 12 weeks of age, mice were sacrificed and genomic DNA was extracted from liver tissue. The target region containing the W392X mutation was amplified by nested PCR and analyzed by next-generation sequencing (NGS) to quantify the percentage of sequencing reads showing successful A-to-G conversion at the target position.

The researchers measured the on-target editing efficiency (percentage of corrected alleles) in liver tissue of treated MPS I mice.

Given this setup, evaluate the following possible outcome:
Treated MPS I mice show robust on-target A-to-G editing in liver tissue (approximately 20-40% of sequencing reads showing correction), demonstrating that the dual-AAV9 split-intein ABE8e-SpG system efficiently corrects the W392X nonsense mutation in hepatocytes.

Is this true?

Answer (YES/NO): YES